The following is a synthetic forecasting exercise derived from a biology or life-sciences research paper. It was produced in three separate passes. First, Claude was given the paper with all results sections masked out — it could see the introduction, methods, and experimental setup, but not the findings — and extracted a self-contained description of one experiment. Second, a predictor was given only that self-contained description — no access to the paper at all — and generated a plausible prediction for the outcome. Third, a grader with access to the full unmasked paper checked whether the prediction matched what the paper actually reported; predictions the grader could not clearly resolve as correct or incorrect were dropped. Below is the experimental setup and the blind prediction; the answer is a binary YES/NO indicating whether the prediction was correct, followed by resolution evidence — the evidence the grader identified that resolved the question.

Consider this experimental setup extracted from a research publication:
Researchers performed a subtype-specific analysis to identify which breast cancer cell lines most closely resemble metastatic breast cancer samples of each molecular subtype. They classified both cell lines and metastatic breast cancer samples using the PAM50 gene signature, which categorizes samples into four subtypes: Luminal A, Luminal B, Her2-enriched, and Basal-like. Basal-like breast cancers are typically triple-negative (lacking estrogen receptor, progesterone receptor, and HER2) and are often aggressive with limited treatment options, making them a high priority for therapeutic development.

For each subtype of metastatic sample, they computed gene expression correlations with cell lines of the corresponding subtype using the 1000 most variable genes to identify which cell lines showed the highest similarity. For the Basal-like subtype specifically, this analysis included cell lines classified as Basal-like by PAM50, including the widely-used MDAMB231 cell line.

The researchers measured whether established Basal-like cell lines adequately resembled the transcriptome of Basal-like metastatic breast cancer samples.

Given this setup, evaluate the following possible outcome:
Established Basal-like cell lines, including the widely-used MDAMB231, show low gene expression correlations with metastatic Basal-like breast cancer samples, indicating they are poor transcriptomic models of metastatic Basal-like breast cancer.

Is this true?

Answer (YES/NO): YES